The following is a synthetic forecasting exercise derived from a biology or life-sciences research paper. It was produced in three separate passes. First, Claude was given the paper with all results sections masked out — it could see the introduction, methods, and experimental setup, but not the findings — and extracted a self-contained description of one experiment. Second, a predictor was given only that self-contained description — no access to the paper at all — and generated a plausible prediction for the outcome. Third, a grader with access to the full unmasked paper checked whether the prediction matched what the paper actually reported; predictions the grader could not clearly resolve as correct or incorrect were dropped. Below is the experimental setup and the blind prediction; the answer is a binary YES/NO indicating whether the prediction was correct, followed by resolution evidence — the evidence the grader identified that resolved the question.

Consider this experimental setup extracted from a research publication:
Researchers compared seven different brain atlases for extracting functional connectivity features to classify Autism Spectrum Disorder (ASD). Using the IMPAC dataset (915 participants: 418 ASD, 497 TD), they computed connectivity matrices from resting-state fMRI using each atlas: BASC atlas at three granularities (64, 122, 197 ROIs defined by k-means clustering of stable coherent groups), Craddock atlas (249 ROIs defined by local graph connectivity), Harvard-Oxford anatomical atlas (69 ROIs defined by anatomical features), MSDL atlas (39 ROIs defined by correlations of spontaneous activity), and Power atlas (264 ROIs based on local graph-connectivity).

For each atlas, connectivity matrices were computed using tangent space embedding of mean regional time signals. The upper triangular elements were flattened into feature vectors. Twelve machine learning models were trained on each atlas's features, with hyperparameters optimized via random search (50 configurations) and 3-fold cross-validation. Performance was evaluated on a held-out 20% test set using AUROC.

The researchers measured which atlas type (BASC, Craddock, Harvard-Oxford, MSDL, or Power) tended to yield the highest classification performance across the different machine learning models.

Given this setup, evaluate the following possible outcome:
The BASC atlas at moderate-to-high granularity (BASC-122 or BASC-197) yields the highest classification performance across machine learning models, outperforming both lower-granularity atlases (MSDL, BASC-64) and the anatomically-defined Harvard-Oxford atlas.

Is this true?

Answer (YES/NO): YES